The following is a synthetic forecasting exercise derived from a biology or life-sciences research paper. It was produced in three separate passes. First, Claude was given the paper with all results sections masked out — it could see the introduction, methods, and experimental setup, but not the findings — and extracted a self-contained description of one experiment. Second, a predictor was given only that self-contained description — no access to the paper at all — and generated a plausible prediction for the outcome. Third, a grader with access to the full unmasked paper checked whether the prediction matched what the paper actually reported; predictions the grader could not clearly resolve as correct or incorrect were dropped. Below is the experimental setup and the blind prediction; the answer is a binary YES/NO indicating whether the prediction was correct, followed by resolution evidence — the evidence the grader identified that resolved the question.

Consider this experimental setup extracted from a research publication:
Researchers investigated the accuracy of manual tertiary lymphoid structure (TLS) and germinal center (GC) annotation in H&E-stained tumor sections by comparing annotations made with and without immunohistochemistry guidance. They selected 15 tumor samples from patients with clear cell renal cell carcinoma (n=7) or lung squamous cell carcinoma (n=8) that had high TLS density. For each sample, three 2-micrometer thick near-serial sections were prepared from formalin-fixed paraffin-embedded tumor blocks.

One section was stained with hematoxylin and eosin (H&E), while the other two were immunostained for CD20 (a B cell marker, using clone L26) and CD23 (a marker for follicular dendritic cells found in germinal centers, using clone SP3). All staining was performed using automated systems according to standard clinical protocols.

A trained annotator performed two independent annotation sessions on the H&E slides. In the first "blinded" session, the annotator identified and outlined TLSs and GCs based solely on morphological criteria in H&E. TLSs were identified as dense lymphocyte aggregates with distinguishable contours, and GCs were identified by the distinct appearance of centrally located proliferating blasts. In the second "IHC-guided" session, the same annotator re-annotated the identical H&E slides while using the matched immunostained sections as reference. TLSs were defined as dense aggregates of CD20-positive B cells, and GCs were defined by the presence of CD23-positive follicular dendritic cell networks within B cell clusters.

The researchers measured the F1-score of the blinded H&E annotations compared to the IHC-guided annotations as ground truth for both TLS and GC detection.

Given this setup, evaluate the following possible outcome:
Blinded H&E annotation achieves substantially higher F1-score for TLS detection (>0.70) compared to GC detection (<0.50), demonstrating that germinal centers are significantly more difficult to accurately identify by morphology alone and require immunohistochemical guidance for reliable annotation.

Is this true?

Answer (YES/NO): NO